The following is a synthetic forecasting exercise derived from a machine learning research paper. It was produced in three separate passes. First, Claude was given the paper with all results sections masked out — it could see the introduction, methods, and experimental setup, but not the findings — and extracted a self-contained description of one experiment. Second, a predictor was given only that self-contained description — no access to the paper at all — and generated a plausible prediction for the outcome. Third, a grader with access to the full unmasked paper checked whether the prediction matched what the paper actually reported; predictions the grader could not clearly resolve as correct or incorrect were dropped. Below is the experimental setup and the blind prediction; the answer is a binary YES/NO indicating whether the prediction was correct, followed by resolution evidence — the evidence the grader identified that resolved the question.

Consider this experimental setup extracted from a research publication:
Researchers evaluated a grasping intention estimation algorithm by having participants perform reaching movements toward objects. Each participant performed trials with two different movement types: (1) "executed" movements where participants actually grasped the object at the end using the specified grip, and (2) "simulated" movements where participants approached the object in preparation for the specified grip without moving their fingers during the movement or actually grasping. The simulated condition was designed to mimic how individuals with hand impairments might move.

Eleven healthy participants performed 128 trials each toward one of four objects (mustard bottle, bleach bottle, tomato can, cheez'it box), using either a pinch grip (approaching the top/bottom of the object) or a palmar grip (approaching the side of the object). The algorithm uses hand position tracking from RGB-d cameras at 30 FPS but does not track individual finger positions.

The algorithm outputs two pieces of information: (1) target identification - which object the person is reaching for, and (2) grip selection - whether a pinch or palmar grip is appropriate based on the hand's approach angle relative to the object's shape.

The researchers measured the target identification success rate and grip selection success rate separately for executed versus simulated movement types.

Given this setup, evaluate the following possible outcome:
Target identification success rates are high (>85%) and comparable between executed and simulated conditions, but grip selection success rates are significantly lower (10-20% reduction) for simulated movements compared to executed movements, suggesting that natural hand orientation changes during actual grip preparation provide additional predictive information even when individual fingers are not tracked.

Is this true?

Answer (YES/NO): NO